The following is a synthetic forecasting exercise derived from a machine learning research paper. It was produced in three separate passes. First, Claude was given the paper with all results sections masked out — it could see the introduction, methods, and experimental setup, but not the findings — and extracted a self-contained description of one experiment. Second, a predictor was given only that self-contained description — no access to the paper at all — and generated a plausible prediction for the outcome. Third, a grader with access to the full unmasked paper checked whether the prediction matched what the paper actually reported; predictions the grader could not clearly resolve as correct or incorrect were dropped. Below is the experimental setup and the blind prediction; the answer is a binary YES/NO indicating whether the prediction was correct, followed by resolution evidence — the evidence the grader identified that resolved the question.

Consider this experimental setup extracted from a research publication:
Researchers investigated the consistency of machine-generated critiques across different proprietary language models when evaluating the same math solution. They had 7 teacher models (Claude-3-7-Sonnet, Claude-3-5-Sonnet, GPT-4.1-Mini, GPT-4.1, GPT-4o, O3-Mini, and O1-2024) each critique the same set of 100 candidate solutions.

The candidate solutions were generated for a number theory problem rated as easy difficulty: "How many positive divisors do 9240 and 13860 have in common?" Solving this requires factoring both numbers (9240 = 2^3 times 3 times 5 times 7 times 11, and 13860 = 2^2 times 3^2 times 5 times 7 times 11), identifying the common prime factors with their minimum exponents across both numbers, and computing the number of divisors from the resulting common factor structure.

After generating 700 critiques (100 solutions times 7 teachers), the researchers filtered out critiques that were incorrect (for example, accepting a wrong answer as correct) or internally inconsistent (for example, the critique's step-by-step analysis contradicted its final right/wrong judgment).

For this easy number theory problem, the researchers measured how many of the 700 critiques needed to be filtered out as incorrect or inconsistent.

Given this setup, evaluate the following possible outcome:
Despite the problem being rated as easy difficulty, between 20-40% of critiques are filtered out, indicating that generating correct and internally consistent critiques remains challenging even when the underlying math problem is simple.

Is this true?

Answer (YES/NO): NO